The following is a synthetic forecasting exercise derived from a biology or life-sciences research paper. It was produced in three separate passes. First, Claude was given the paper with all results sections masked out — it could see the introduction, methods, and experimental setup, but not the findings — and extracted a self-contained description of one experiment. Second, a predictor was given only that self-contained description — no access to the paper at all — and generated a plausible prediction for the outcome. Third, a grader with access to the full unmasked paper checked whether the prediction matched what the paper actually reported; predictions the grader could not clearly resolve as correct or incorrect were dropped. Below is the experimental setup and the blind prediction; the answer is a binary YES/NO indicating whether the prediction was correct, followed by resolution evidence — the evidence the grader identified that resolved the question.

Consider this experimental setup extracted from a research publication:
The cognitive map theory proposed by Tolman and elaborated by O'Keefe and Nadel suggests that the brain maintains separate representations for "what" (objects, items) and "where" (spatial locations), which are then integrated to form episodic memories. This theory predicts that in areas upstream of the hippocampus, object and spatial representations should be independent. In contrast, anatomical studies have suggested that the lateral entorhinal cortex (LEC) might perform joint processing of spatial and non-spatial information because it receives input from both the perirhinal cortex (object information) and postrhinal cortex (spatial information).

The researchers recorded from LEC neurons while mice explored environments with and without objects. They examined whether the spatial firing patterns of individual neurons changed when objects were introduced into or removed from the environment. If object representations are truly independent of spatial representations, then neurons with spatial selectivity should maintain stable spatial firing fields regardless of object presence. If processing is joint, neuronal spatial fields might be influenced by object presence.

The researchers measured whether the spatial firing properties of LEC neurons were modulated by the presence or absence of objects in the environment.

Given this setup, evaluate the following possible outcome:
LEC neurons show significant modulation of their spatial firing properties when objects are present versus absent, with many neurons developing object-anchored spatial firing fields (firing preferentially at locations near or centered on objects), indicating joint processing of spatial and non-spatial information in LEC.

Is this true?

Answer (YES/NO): NO